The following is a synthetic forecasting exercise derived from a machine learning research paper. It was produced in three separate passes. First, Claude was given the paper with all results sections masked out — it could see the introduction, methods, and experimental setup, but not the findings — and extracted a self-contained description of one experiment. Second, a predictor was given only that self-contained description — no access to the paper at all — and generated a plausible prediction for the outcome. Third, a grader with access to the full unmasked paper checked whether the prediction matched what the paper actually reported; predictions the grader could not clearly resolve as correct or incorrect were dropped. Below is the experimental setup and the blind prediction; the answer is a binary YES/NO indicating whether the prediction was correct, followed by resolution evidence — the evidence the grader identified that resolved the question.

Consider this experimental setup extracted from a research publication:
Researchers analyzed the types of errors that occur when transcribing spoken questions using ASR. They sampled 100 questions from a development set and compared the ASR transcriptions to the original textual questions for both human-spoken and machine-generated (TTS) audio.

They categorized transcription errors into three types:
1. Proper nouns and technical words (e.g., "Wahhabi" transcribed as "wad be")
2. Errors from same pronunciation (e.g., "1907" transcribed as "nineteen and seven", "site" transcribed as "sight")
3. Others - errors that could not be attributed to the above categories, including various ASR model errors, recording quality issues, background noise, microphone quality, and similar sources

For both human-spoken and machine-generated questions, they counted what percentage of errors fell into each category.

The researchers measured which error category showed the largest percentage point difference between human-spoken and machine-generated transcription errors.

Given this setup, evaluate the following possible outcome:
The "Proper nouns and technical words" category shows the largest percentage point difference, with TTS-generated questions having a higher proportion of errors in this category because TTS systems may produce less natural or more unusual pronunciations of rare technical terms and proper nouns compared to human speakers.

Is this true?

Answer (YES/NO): NO